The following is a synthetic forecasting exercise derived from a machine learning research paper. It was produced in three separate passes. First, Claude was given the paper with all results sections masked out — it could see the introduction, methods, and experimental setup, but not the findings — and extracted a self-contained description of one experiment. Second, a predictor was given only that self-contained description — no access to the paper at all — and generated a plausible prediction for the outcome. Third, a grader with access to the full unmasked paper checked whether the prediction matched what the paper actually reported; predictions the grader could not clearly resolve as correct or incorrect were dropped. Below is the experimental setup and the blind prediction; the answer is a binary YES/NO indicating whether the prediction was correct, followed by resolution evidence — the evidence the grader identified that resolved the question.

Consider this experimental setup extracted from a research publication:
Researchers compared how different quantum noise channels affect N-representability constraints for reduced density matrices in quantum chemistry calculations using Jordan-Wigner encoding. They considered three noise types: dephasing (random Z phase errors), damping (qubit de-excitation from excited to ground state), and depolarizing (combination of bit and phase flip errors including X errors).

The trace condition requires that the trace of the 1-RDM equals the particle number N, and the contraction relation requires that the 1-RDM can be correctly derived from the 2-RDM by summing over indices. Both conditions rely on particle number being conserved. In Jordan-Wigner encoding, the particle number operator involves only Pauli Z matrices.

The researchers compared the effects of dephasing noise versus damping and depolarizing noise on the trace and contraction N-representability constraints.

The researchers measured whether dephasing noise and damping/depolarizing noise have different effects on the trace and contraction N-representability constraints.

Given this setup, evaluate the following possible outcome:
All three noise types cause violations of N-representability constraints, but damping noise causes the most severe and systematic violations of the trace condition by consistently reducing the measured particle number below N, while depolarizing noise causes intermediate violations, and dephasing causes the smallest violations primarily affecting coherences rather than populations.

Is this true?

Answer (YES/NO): NO